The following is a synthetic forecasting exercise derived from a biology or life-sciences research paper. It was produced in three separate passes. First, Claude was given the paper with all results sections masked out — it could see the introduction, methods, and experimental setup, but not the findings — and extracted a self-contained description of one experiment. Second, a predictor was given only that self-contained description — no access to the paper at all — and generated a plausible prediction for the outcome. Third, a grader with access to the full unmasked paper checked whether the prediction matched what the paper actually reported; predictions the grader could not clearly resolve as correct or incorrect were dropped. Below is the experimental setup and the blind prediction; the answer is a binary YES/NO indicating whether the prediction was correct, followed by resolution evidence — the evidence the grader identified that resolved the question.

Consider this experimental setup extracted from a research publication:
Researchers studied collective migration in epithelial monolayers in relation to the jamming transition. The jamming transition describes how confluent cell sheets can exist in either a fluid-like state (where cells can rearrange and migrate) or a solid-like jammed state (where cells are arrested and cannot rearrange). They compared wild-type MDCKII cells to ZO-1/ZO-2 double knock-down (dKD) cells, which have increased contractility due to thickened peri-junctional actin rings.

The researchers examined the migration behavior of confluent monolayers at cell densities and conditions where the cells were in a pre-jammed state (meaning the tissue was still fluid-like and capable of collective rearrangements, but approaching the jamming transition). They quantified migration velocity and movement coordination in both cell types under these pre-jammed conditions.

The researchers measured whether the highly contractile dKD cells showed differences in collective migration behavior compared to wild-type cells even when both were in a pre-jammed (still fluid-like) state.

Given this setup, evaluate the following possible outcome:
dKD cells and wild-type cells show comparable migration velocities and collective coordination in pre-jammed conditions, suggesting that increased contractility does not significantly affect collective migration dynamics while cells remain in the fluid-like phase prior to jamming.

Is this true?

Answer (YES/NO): NO